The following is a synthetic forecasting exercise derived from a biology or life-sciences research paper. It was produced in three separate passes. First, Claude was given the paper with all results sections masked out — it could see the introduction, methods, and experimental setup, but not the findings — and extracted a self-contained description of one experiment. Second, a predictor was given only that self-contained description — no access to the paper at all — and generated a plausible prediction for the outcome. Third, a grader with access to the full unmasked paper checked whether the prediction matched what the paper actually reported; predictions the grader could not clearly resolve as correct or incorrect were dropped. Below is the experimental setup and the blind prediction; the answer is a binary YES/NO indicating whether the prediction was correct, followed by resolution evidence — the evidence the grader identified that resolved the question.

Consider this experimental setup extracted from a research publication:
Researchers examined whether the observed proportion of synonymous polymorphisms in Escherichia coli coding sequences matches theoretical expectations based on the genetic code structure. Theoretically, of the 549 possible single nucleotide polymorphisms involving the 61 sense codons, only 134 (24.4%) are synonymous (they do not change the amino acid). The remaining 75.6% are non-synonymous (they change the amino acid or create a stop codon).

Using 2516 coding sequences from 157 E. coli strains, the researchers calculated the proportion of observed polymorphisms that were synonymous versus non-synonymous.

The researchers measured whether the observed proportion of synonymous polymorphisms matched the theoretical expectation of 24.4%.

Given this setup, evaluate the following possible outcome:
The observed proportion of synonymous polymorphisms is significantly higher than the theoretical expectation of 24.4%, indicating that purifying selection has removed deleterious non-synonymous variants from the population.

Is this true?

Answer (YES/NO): YES